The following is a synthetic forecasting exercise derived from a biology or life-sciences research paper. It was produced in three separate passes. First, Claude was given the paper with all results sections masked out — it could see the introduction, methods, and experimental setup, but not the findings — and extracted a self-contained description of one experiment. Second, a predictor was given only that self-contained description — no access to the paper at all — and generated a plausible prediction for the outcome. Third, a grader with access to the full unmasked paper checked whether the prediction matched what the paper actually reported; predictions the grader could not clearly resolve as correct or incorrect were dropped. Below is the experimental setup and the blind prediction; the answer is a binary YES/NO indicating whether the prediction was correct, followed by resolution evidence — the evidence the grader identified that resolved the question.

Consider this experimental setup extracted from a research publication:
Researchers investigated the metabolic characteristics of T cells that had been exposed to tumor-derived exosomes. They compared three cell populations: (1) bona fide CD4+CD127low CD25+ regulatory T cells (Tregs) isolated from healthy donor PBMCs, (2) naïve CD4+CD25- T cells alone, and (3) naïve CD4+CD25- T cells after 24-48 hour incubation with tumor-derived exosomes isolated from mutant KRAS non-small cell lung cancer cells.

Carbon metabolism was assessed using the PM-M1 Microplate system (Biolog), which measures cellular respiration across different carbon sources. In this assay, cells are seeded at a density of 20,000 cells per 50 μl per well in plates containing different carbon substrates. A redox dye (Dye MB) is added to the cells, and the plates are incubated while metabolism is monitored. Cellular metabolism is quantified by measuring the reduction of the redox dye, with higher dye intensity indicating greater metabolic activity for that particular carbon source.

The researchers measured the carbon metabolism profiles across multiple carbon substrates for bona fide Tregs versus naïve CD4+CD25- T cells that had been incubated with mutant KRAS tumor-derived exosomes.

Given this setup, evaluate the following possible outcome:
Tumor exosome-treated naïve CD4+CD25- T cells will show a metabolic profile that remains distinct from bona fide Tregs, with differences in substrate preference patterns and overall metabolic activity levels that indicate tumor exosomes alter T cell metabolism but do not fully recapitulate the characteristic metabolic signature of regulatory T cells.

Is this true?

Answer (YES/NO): NO